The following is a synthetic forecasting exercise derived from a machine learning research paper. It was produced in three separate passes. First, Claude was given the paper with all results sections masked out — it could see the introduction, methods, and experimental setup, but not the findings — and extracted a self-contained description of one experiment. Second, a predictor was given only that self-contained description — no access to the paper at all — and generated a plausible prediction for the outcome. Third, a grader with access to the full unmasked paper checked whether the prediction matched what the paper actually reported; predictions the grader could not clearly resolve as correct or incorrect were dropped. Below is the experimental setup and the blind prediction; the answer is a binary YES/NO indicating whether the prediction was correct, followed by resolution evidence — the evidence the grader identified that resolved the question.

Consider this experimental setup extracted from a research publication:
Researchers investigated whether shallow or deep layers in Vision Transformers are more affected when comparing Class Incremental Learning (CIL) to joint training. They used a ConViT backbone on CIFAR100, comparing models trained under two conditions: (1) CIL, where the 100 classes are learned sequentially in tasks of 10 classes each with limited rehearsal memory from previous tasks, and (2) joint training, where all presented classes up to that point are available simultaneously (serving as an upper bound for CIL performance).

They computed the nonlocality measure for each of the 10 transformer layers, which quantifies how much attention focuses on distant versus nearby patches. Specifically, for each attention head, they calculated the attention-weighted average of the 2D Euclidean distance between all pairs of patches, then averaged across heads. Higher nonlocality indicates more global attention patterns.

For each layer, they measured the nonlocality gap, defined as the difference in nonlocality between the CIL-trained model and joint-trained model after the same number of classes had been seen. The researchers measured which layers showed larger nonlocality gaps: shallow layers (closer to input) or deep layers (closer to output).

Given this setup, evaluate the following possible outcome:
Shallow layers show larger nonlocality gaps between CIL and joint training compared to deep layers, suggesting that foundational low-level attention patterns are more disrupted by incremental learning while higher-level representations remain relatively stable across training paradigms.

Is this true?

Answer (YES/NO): NO